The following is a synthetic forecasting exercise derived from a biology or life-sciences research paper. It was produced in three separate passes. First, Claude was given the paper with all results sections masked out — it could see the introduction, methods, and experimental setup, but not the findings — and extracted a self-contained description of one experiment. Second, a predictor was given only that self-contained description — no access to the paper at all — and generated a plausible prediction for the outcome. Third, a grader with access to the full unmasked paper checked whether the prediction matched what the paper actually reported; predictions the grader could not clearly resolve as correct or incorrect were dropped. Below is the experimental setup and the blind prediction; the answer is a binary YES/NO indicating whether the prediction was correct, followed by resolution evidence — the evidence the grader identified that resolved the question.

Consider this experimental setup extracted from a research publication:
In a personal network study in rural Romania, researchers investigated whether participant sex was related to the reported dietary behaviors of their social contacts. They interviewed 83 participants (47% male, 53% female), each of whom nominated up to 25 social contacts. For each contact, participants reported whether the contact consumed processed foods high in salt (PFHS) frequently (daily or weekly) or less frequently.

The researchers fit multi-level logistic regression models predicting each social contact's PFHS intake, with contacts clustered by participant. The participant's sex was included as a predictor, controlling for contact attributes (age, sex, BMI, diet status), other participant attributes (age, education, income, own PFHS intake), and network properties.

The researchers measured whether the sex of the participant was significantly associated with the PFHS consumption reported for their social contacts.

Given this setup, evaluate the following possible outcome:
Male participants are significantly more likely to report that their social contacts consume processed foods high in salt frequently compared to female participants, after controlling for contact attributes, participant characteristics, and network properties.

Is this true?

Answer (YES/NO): YES